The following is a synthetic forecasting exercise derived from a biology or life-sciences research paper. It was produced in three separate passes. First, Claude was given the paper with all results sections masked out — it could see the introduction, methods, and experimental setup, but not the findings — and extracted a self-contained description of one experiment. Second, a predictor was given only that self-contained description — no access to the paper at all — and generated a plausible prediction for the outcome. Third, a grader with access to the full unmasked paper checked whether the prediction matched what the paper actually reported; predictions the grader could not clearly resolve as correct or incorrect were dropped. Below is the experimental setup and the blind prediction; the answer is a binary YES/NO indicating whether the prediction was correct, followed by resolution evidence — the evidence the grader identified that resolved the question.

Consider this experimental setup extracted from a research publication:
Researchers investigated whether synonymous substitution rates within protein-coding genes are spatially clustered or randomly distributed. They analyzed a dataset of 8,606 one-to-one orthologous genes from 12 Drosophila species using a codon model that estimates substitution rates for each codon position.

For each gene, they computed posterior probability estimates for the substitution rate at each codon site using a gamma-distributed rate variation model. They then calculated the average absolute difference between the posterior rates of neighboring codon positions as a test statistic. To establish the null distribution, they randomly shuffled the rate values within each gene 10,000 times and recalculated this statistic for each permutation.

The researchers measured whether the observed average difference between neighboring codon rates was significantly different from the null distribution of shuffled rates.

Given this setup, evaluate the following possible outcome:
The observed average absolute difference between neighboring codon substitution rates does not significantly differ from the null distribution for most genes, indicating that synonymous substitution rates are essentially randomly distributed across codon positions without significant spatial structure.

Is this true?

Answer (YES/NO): NO